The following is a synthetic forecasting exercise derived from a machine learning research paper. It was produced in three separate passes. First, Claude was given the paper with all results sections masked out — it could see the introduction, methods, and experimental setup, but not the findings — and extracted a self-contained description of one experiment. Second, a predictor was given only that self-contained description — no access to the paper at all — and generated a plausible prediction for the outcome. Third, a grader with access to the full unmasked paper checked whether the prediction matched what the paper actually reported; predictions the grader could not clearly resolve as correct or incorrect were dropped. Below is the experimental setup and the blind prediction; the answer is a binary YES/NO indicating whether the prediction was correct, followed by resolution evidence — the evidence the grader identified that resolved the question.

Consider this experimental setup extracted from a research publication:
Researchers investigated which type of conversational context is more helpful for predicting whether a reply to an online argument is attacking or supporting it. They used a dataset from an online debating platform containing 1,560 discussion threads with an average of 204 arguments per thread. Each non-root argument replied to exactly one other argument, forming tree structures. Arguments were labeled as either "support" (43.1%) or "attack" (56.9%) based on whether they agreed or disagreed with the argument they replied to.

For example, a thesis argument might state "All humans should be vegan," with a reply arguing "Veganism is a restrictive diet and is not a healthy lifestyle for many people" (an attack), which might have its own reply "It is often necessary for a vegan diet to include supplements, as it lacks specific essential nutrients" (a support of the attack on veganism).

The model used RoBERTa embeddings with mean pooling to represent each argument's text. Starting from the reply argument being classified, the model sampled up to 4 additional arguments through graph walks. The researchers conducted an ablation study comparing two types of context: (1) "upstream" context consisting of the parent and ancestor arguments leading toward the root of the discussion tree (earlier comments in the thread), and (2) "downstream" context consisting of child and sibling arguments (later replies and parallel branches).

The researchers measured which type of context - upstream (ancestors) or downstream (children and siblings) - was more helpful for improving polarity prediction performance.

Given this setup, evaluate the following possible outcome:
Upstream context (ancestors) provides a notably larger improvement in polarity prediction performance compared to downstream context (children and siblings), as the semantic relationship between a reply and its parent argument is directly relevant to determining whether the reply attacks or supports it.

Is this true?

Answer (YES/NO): YES